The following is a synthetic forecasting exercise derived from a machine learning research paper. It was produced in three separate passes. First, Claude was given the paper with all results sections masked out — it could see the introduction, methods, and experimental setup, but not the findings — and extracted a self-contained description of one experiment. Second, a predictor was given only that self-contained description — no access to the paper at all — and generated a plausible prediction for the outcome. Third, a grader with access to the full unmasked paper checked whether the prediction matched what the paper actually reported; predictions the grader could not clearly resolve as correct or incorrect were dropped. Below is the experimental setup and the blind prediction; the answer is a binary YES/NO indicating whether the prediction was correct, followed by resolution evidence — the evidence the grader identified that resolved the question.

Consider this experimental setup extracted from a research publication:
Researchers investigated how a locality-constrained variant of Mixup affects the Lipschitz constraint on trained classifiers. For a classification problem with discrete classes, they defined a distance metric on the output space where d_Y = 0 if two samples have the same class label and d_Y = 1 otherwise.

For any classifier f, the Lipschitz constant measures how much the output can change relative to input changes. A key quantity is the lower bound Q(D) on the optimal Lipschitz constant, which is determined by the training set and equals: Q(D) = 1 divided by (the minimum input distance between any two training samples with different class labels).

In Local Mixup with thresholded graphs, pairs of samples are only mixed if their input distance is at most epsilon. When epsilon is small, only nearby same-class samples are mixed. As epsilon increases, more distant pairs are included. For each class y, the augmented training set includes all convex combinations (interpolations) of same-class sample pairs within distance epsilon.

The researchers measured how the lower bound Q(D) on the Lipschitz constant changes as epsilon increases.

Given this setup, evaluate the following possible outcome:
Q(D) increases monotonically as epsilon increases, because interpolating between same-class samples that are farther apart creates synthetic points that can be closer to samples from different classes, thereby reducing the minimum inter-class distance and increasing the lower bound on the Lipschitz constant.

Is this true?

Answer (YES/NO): YES